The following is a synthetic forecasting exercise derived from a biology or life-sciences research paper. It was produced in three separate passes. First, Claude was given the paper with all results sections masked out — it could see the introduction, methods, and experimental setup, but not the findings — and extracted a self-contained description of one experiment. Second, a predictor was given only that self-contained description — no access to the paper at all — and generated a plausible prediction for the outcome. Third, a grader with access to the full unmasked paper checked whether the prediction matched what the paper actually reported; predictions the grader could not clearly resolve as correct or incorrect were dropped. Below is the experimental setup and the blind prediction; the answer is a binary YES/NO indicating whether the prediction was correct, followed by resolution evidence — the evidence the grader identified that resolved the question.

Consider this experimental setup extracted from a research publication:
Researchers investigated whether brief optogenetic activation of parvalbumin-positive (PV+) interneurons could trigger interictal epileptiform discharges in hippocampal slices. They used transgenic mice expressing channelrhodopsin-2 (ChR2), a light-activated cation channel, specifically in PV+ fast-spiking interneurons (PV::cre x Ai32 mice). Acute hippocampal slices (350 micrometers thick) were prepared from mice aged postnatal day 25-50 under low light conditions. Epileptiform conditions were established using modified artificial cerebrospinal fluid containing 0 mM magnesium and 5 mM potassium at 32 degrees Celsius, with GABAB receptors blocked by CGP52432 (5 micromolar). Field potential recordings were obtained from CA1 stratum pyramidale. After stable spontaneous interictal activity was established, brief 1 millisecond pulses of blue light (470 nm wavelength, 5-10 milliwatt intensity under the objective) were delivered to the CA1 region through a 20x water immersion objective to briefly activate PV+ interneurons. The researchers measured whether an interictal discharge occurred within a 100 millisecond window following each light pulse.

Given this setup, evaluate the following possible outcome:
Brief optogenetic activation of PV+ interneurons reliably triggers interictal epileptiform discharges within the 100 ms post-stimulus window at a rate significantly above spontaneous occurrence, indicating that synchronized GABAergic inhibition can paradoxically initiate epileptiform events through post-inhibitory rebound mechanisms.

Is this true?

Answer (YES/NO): YES